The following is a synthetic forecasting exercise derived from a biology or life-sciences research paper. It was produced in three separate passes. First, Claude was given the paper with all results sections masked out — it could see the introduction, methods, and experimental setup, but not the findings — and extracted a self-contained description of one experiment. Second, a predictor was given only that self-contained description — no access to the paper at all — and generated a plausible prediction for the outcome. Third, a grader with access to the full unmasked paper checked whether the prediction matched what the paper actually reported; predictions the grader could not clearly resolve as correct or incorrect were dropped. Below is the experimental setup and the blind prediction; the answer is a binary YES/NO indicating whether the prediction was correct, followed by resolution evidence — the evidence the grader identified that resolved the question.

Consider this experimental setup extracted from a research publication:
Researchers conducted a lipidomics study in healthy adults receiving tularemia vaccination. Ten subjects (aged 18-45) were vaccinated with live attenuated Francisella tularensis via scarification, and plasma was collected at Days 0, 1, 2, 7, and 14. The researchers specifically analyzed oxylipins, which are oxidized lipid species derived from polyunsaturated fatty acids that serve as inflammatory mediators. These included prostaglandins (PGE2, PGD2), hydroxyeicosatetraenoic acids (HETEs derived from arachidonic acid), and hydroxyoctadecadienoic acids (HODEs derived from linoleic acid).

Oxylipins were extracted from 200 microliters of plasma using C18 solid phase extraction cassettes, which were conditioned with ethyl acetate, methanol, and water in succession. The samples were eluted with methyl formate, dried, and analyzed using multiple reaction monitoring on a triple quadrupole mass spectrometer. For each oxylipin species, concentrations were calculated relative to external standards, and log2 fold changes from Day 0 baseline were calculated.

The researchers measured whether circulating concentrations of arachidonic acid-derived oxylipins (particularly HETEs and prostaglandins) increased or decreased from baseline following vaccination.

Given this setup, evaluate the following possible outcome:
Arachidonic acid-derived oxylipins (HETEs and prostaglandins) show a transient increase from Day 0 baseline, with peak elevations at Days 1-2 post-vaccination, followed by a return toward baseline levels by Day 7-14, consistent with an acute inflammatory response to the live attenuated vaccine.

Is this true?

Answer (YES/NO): NO